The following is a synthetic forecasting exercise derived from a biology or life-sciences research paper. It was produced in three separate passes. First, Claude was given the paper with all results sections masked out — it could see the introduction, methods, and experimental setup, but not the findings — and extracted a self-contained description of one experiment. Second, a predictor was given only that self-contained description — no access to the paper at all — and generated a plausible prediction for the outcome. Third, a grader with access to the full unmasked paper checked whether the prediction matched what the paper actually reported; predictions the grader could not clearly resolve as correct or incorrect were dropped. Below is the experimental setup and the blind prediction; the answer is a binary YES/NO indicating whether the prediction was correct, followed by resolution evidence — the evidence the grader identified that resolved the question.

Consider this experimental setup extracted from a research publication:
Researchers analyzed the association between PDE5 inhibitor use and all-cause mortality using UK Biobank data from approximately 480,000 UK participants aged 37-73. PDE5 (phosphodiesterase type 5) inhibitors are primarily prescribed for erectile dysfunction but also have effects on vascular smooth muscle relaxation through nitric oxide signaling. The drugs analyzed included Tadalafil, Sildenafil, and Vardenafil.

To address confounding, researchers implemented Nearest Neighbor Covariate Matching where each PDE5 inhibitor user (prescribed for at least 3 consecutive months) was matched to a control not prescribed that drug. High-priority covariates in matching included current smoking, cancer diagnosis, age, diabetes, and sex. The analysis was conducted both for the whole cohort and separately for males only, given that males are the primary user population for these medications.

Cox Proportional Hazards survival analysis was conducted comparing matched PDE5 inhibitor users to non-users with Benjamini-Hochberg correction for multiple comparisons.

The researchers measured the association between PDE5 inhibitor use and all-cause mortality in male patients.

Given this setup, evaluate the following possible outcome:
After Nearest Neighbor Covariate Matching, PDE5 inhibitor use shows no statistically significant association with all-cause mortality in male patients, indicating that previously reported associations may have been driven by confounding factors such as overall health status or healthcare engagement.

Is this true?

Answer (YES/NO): NO